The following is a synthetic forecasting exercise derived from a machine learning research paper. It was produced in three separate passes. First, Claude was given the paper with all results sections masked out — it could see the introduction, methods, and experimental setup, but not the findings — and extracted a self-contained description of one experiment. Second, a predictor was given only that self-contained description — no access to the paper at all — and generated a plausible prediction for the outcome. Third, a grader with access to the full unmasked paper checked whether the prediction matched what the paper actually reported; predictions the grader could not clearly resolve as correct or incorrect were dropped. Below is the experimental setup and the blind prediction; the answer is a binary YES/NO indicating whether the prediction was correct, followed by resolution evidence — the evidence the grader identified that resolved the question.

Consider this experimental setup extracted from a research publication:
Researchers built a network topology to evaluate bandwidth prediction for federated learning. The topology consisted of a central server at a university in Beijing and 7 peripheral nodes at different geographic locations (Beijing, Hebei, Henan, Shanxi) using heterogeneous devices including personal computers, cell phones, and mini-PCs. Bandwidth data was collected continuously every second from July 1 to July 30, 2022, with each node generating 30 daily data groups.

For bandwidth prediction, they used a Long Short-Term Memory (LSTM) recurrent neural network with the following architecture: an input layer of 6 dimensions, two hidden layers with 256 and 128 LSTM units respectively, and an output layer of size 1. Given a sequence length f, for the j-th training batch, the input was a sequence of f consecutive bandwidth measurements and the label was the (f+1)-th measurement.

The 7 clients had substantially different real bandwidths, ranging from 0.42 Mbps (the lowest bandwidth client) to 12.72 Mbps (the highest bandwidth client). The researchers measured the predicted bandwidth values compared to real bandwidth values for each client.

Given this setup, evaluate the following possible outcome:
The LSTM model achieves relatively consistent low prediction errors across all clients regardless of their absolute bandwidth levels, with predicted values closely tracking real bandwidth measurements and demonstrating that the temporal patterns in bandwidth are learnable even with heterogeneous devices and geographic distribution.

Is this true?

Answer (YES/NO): YES